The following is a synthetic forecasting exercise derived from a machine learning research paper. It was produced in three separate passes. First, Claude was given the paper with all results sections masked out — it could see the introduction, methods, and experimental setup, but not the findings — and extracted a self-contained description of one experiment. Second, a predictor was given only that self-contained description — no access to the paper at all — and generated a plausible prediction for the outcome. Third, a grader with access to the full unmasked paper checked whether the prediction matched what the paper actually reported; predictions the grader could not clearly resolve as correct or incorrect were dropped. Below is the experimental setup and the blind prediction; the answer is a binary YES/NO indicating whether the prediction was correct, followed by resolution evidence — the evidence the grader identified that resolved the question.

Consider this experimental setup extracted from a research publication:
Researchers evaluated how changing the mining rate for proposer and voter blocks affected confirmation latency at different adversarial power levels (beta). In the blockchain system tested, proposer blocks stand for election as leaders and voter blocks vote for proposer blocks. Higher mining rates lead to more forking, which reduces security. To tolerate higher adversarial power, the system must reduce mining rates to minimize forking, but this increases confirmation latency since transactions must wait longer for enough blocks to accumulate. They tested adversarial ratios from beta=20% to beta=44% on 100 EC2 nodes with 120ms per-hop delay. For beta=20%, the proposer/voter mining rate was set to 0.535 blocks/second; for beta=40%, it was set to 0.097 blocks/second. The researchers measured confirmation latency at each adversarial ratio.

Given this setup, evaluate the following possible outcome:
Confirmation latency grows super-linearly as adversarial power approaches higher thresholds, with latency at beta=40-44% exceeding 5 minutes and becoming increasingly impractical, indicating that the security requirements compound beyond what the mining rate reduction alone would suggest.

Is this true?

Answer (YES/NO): NO